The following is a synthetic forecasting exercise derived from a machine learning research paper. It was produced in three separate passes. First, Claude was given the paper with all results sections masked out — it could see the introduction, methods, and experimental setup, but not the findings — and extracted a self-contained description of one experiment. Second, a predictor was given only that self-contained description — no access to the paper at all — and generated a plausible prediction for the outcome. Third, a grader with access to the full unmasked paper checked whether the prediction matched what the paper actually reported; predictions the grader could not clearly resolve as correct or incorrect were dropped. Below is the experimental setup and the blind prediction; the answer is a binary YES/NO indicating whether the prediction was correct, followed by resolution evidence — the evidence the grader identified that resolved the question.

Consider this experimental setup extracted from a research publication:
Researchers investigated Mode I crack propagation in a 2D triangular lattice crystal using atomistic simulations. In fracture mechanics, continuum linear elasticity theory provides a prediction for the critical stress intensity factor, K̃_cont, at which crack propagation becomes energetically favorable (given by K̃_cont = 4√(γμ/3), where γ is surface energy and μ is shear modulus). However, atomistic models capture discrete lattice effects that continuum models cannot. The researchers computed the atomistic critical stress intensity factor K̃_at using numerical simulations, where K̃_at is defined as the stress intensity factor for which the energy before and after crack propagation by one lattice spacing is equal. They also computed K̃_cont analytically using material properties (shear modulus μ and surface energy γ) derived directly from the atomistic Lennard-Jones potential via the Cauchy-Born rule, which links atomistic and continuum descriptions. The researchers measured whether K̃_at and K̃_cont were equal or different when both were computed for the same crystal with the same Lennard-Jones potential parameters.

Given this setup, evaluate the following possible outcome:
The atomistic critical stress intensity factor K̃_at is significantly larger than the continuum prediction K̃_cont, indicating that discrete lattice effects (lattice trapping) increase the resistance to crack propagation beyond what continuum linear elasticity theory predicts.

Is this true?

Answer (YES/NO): NO